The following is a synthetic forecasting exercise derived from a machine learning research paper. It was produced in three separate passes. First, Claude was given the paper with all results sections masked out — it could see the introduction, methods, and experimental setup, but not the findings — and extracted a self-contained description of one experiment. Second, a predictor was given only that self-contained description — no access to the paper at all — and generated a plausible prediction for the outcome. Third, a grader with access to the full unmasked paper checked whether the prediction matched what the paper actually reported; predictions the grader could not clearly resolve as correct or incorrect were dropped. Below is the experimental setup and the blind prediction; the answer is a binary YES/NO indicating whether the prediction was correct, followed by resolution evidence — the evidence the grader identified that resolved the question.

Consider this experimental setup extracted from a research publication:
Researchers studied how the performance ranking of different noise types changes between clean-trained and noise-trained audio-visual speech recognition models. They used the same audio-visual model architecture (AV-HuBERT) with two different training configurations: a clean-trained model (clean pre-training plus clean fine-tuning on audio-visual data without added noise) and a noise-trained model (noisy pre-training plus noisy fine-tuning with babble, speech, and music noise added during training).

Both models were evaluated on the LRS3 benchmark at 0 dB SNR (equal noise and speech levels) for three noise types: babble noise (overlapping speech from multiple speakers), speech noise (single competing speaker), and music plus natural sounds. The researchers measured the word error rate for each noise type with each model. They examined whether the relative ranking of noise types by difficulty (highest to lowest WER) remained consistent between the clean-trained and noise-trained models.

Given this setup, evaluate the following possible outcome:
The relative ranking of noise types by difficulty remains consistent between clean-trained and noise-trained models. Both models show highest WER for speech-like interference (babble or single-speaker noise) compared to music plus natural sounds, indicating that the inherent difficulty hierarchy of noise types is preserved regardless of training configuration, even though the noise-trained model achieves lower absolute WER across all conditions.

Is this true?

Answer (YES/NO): NO